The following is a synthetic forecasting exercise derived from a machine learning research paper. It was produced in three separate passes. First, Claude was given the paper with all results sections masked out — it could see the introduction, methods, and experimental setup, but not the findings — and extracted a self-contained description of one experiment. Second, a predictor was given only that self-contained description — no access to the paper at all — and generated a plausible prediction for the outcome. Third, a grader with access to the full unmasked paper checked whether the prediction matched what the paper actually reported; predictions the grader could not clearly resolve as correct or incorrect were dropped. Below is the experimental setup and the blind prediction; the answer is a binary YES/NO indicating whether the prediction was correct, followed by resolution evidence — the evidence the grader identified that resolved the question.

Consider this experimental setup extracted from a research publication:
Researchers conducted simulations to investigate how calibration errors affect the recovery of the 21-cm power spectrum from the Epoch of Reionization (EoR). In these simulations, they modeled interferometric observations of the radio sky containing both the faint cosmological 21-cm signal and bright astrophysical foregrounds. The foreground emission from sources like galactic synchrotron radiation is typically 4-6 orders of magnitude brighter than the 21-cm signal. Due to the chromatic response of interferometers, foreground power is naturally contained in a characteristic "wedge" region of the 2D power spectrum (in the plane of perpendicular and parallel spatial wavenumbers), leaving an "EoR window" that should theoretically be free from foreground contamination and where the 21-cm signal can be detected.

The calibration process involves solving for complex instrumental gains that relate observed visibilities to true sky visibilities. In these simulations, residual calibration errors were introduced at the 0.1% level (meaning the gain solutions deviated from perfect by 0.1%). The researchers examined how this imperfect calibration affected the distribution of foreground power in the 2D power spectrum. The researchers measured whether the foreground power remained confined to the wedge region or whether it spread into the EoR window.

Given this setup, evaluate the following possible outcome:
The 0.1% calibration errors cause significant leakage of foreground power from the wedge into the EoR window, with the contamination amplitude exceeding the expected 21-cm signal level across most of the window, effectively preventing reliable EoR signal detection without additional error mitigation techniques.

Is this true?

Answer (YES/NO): YES